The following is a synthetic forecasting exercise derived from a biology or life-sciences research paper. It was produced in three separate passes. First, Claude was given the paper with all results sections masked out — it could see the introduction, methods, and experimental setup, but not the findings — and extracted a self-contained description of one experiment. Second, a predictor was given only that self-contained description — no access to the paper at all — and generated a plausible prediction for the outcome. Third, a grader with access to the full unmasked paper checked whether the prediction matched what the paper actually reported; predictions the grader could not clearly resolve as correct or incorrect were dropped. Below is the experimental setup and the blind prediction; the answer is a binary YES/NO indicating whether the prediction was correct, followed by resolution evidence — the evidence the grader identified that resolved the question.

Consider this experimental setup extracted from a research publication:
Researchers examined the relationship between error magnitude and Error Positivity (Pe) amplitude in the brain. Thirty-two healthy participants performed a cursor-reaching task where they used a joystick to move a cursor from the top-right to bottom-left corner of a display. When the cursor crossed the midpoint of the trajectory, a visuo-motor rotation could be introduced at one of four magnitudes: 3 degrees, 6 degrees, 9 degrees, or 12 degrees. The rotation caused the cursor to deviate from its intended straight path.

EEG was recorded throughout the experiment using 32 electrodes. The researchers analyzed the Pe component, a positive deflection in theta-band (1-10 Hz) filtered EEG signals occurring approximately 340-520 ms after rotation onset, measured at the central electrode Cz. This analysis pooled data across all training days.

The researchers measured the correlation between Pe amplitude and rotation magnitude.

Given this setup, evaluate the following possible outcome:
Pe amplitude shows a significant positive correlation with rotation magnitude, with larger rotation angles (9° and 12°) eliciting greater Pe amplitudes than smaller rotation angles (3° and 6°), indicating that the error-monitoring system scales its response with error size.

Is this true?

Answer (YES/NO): YES